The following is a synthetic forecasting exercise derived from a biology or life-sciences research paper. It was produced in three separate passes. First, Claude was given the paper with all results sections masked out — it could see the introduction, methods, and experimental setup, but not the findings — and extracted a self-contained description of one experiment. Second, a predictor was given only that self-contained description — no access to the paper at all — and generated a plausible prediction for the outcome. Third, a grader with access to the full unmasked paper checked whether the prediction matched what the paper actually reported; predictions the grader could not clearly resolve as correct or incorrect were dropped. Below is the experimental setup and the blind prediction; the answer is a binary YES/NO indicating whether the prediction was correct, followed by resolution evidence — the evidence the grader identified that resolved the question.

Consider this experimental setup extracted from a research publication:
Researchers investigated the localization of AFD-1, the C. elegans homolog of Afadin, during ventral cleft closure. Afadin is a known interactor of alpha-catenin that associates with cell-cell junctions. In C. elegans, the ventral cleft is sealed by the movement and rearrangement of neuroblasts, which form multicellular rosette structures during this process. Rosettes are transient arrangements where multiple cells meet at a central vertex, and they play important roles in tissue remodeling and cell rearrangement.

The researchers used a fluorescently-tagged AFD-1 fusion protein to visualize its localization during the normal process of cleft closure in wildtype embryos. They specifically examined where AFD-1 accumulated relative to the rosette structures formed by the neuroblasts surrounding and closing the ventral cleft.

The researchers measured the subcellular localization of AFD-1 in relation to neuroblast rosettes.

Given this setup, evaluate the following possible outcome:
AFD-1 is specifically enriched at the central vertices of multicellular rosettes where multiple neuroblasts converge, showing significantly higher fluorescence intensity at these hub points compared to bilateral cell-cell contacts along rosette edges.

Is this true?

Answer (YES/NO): YES